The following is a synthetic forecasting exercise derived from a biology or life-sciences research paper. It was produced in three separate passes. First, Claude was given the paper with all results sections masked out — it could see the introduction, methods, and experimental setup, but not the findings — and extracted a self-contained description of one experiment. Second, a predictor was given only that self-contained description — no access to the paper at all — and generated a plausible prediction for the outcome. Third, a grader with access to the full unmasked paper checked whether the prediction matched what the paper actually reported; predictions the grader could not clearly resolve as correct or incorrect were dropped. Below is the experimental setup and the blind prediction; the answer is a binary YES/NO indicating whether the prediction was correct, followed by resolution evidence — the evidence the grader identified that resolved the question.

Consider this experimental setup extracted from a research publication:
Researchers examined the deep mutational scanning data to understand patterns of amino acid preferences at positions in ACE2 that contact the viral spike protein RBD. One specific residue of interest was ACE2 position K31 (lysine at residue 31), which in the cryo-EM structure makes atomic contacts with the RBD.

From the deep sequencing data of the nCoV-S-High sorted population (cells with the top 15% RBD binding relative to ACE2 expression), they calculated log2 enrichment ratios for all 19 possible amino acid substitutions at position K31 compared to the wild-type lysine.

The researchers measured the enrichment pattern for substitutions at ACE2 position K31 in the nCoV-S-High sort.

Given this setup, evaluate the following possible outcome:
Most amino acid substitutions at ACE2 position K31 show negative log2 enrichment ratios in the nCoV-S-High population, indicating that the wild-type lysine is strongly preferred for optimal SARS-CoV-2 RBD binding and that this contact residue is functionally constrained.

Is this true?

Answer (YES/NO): NO